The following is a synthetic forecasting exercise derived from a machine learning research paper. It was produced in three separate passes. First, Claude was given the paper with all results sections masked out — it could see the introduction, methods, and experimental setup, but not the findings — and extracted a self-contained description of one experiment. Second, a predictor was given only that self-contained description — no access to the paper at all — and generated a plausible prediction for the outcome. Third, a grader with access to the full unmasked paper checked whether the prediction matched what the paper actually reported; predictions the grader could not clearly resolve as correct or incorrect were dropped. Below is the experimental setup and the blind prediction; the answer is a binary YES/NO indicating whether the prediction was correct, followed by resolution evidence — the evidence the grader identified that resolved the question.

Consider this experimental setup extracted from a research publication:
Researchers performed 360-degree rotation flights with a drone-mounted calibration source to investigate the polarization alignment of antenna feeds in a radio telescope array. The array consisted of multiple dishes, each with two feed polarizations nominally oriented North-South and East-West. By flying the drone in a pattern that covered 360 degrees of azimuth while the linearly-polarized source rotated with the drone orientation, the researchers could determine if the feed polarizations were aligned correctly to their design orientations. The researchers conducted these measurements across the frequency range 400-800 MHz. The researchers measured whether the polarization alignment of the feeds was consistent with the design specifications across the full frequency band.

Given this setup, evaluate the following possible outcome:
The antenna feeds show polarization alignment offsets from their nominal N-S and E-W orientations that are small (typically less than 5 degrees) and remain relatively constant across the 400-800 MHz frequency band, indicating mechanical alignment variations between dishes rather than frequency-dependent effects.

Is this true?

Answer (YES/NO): NO